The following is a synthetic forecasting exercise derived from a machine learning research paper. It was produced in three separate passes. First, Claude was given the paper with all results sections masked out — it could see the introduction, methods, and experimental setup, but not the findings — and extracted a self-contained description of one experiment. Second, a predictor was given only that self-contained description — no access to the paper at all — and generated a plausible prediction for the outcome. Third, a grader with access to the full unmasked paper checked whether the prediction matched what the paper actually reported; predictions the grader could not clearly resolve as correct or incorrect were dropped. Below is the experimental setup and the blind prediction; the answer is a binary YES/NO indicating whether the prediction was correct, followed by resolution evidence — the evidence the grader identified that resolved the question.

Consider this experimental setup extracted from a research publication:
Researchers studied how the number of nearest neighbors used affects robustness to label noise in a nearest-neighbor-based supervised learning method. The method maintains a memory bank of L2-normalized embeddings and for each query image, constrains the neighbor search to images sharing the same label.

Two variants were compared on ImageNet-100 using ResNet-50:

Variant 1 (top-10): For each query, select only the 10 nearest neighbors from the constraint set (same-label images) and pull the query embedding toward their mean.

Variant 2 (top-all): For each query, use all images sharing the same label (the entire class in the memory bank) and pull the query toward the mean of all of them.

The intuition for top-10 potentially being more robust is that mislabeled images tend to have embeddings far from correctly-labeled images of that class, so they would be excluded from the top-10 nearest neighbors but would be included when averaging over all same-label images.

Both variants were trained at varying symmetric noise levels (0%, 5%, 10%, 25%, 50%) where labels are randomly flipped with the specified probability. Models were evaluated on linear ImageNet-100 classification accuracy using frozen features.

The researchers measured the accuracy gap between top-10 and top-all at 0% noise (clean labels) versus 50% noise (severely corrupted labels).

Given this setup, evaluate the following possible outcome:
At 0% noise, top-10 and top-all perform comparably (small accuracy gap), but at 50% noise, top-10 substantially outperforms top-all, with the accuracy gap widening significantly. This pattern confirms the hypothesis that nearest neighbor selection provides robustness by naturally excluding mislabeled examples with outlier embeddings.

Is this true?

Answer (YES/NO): YES